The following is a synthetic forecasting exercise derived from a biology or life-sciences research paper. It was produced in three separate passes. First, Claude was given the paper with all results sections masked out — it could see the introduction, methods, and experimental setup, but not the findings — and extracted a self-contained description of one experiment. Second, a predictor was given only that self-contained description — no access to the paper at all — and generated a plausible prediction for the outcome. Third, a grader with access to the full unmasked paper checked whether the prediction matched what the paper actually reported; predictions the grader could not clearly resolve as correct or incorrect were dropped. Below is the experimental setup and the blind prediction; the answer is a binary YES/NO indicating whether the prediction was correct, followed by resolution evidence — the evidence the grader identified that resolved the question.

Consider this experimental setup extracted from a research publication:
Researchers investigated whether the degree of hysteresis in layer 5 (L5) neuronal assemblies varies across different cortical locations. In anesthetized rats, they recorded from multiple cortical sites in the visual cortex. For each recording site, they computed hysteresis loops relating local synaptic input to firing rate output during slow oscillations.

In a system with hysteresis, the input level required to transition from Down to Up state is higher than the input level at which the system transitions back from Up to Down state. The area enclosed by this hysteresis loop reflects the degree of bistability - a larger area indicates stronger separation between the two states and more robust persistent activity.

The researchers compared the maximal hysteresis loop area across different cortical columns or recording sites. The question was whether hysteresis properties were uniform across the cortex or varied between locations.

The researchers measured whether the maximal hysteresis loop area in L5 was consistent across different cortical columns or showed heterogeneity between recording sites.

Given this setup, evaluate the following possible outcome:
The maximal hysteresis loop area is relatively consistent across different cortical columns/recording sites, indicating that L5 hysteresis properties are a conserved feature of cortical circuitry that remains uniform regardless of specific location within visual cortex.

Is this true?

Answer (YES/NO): NO